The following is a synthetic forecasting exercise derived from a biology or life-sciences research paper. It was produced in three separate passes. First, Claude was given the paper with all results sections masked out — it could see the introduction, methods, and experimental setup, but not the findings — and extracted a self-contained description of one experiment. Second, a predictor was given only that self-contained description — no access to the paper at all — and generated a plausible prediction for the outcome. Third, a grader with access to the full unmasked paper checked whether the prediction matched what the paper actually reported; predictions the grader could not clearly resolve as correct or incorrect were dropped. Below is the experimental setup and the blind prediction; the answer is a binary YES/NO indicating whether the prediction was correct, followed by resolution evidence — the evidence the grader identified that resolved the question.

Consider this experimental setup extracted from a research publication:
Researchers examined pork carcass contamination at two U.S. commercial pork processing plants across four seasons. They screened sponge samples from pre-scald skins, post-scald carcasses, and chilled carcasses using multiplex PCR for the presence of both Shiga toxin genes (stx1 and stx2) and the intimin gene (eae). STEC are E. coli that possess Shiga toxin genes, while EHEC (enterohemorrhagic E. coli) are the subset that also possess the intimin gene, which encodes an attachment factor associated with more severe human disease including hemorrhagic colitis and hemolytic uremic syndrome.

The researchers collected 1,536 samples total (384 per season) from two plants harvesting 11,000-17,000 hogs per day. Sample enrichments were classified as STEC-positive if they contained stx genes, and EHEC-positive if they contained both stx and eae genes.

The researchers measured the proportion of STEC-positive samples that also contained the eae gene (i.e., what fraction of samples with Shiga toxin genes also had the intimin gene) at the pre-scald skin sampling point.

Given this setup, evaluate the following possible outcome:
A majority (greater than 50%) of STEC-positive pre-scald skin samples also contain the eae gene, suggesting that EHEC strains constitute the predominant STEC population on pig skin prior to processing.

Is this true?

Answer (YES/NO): YES